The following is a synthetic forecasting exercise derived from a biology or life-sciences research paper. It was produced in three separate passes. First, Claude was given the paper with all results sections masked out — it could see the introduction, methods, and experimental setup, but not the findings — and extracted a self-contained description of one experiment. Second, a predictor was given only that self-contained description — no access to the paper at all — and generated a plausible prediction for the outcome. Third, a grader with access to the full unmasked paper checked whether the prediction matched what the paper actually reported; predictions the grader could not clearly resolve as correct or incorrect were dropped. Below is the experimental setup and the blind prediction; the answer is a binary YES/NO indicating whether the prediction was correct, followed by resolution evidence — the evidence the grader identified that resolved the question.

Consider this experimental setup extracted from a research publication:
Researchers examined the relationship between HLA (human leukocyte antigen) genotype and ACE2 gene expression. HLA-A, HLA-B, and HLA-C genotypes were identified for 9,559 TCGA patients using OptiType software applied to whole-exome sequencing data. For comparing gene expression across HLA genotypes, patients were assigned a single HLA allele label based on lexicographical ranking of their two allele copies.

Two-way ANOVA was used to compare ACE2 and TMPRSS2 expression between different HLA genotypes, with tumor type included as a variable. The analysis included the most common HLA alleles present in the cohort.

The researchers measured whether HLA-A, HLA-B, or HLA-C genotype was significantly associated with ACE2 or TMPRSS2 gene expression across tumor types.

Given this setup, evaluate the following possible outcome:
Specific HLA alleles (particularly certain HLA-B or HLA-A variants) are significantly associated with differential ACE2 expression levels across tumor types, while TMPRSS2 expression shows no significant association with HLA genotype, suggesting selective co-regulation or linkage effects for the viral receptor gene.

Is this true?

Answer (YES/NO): NO